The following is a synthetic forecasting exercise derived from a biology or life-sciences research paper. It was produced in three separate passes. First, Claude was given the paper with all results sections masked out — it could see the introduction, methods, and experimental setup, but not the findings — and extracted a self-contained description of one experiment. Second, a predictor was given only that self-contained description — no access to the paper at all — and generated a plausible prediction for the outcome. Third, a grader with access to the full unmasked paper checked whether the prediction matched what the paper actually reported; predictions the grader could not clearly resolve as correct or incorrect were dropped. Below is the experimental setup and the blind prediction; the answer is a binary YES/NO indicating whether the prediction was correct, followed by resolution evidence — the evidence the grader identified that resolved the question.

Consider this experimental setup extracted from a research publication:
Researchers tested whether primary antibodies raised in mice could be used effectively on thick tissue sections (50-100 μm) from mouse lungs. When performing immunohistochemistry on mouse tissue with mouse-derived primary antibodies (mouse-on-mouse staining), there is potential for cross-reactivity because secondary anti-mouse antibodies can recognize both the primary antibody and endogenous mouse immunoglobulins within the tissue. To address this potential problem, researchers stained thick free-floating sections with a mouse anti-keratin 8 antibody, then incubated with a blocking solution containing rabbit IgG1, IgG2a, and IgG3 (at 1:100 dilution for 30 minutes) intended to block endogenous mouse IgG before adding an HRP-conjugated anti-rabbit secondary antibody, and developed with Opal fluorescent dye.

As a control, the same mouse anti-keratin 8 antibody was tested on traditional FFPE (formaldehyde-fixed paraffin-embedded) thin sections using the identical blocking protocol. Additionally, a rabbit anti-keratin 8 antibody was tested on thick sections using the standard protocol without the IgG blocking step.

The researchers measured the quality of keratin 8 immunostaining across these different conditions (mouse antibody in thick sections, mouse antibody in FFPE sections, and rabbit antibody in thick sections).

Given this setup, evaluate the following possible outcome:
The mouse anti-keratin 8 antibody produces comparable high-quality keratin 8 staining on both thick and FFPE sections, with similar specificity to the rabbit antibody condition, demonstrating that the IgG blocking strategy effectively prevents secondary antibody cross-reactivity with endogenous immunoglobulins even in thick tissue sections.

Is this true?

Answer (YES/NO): NO